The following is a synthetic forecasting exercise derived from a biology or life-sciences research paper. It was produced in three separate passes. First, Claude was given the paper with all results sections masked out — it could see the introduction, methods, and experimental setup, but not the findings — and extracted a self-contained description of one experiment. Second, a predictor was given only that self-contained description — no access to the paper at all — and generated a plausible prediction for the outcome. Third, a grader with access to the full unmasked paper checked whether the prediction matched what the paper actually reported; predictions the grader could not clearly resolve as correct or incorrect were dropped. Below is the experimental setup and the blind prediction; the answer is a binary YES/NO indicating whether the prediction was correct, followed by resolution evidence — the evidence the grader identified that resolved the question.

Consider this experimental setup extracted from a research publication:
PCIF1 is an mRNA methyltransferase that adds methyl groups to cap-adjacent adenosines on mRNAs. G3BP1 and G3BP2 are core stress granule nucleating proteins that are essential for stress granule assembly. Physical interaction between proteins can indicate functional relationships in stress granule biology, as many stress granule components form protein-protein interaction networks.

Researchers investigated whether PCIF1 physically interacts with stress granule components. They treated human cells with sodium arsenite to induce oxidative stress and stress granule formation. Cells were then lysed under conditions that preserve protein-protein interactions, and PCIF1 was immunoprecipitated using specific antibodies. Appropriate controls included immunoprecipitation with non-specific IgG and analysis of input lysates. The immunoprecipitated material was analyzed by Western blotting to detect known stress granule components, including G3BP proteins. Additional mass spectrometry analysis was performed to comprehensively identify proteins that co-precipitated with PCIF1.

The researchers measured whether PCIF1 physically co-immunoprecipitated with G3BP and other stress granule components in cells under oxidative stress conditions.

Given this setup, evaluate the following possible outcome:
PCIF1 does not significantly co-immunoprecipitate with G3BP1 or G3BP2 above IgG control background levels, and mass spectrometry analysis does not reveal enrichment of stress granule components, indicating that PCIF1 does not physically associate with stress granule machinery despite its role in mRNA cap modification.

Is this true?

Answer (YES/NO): NO